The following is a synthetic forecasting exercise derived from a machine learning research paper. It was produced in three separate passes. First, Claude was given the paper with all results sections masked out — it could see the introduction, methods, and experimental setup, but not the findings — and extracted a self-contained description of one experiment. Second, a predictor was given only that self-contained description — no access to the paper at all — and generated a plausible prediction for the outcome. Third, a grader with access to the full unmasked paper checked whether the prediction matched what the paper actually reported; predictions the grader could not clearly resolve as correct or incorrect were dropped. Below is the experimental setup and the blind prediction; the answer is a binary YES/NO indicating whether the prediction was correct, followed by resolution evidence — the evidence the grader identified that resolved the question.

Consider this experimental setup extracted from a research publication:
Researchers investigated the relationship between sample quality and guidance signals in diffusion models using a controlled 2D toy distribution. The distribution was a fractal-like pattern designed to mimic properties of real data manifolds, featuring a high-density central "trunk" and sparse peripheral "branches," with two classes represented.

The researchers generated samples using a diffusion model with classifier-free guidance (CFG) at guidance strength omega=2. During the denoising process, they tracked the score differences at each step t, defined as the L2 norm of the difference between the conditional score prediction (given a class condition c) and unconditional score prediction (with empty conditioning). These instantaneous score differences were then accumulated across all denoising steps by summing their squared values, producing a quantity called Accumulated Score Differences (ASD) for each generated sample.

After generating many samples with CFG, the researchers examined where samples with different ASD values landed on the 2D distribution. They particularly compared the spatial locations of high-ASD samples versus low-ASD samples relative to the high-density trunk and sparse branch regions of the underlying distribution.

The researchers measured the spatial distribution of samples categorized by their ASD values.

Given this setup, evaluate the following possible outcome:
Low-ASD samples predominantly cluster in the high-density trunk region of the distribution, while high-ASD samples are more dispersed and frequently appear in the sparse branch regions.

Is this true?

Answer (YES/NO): NO